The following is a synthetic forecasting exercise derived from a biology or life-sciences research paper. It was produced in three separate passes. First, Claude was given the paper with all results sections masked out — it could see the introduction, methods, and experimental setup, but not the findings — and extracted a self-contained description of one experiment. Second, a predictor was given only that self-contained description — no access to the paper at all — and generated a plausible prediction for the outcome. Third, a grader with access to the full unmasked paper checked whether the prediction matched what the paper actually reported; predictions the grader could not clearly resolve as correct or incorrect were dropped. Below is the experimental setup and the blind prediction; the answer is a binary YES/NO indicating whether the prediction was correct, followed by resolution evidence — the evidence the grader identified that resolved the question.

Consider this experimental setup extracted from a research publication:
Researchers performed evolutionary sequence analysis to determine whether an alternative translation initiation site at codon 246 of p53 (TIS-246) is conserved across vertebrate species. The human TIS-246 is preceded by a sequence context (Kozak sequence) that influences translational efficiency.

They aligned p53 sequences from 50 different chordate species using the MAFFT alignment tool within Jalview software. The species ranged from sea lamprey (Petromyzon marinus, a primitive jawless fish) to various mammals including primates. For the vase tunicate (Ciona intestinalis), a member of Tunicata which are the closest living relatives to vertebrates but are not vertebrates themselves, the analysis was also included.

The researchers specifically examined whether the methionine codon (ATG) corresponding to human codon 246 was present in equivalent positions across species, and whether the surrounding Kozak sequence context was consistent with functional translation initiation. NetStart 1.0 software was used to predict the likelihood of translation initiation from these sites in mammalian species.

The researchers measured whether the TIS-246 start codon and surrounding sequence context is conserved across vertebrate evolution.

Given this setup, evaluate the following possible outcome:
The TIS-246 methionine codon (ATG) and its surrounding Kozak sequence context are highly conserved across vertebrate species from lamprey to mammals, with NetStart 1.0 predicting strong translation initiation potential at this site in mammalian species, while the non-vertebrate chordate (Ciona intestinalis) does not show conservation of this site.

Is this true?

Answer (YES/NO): YES